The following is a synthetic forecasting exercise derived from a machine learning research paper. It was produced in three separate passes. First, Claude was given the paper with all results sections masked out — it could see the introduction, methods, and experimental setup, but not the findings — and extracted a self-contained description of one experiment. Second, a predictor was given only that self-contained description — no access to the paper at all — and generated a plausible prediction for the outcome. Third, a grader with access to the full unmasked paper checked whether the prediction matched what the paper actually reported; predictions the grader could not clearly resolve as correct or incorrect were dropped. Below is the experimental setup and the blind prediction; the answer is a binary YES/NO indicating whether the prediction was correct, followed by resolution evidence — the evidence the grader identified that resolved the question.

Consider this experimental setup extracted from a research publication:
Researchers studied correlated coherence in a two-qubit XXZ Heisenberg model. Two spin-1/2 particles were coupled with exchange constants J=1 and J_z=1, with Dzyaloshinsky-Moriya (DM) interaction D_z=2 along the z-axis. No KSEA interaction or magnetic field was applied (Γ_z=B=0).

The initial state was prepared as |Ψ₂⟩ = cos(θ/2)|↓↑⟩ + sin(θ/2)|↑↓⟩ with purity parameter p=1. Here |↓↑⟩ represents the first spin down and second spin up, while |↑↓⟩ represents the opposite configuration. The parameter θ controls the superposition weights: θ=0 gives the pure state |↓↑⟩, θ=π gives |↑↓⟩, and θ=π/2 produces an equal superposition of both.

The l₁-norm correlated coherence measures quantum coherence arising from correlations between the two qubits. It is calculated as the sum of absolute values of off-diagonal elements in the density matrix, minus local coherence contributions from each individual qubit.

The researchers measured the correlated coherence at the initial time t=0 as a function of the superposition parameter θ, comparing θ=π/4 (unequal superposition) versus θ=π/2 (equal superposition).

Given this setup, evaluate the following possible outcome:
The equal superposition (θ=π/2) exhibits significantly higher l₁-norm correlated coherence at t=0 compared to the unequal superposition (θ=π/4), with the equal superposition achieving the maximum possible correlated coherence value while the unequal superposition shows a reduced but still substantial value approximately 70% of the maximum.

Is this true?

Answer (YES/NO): YES